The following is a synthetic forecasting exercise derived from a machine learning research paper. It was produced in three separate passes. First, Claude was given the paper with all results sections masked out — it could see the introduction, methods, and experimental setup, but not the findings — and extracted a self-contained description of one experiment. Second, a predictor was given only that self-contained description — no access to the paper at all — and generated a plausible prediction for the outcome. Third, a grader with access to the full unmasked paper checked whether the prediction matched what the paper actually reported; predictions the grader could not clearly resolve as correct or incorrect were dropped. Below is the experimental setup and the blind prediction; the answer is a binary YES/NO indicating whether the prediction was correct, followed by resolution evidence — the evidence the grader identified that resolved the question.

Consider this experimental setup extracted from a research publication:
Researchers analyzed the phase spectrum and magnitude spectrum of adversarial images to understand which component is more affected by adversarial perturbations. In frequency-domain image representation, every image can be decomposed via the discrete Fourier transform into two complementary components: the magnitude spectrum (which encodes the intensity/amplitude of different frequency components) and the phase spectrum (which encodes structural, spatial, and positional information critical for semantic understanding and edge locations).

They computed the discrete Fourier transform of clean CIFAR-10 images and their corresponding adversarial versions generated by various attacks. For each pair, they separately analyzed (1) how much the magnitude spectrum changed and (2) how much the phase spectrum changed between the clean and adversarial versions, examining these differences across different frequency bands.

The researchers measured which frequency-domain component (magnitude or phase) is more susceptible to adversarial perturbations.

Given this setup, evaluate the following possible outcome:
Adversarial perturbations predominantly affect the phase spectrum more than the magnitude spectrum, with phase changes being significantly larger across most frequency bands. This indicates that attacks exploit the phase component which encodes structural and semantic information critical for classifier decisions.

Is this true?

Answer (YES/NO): YES